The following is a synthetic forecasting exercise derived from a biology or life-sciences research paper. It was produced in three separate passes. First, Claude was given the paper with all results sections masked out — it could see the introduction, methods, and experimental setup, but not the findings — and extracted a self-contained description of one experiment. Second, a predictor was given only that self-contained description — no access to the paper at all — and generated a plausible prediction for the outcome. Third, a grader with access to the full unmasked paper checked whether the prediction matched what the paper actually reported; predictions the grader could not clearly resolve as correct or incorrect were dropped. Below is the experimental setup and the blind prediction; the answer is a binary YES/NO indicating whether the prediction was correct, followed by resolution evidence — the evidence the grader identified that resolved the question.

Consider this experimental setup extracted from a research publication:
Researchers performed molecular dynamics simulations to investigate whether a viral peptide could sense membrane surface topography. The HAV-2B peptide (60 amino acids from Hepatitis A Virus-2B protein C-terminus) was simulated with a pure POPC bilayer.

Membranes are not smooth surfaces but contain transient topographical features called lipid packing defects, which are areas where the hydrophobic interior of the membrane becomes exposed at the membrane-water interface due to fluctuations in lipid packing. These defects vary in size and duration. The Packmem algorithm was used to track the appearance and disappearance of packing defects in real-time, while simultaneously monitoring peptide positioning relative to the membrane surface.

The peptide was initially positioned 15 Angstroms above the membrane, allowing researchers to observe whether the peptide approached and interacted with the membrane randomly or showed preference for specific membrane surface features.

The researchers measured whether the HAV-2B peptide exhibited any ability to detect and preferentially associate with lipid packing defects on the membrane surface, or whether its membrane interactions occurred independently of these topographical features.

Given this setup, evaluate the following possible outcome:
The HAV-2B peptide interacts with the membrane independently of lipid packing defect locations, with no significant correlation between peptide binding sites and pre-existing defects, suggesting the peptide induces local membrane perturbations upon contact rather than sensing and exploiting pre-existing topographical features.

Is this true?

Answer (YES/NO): NO